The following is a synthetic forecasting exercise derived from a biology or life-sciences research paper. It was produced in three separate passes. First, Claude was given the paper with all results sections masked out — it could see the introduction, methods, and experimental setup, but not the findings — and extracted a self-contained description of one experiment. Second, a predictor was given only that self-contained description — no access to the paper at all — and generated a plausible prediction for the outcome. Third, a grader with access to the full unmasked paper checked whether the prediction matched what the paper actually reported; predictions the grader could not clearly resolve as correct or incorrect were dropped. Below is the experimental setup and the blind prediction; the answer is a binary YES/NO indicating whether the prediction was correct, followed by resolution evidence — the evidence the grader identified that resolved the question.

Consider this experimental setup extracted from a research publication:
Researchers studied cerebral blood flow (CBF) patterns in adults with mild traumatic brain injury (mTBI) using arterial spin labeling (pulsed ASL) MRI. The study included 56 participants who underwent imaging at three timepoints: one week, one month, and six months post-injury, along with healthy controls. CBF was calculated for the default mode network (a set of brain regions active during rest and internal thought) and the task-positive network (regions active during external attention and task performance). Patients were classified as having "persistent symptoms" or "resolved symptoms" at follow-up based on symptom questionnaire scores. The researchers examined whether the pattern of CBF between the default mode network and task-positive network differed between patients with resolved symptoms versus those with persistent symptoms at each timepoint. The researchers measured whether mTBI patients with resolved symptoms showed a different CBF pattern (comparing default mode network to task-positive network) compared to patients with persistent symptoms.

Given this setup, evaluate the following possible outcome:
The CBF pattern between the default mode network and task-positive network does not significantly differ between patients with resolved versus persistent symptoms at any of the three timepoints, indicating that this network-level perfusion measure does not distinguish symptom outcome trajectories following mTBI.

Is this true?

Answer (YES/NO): NO